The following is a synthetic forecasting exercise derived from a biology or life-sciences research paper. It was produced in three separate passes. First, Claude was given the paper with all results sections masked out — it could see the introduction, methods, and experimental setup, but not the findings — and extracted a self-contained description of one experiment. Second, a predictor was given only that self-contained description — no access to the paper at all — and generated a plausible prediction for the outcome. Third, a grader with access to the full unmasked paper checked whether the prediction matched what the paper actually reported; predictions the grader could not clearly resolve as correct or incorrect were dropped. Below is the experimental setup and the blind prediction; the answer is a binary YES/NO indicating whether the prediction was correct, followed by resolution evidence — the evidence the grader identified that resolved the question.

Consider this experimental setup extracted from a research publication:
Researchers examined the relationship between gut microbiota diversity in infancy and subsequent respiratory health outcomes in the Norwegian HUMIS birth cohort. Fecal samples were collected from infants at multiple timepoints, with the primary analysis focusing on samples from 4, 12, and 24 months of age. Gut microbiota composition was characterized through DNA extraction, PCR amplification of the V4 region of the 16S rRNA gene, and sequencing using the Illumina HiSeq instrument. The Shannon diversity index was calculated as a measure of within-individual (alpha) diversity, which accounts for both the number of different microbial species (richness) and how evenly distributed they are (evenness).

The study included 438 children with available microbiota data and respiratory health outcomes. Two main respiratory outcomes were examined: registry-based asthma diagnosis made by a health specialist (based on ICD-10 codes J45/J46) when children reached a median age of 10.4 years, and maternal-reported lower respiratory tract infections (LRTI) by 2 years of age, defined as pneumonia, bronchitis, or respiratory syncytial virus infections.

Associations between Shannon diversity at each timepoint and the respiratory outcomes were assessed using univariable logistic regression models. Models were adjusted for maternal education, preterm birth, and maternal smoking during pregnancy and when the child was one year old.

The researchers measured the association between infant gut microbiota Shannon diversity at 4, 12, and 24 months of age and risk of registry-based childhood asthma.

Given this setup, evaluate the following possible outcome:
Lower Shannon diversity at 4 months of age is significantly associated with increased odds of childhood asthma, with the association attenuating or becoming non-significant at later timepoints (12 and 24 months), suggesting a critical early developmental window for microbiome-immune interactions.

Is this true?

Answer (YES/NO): NO